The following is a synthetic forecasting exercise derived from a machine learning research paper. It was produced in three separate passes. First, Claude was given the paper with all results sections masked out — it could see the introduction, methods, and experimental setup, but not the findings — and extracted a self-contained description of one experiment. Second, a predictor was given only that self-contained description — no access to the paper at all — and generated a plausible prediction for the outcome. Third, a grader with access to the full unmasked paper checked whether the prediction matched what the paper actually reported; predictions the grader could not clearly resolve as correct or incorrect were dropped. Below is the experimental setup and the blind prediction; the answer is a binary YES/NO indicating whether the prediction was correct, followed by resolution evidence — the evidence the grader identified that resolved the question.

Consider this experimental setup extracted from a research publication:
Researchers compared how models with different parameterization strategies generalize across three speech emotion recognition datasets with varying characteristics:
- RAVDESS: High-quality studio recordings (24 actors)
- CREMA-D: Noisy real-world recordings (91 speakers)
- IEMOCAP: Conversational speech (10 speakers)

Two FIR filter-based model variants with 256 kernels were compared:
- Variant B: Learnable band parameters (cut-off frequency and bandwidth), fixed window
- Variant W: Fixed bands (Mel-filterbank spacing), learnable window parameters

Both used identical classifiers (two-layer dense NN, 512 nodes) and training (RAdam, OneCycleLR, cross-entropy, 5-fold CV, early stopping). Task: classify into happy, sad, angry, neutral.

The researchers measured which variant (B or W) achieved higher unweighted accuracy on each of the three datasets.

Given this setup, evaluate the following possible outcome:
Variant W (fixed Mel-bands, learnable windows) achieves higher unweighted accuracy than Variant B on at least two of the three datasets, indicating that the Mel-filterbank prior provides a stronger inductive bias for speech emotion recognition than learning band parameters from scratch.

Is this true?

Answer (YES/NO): YES